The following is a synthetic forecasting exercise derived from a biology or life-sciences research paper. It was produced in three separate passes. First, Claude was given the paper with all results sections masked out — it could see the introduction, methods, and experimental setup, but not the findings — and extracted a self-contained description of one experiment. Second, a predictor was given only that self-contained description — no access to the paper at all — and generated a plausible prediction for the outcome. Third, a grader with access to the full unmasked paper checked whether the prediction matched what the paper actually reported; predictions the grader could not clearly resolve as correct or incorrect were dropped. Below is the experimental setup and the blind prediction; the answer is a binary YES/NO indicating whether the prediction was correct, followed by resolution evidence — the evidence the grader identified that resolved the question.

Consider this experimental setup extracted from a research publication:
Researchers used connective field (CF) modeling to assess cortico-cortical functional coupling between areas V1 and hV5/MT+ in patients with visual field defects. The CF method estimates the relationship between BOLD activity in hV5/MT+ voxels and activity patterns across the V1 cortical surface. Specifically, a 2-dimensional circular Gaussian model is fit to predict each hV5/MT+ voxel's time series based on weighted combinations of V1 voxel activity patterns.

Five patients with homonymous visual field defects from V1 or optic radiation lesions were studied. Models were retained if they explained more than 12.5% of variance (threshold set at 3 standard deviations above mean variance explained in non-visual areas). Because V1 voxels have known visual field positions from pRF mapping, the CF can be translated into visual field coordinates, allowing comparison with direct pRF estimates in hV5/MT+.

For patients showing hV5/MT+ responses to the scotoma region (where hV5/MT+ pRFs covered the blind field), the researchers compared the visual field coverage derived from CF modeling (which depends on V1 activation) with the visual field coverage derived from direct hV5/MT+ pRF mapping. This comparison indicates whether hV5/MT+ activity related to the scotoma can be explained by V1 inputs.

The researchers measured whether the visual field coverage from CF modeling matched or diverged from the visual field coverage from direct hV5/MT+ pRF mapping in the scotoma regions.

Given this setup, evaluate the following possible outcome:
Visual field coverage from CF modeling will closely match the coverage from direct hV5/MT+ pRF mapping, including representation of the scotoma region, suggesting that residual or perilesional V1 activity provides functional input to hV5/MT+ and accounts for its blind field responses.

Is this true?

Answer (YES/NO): YES